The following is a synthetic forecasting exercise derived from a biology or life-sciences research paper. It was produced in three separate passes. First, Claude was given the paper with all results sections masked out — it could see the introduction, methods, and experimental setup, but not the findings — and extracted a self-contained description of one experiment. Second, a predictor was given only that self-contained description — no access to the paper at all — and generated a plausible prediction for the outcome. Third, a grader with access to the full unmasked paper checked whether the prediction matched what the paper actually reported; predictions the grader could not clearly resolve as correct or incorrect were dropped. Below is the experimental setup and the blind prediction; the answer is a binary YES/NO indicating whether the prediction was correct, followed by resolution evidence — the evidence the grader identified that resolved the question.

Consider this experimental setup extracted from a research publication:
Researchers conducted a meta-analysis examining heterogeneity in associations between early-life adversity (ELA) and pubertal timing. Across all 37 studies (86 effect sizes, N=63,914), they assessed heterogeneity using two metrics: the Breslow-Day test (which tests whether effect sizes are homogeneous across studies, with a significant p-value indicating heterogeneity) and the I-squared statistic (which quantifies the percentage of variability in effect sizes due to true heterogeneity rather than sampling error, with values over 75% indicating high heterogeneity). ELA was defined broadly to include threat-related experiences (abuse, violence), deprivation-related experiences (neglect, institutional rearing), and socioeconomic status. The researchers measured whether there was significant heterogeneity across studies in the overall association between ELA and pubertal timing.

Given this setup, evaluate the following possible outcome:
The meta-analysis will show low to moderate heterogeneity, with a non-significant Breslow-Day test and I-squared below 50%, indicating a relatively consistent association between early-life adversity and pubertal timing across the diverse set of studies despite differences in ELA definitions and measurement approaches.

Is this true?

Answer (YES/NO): NO